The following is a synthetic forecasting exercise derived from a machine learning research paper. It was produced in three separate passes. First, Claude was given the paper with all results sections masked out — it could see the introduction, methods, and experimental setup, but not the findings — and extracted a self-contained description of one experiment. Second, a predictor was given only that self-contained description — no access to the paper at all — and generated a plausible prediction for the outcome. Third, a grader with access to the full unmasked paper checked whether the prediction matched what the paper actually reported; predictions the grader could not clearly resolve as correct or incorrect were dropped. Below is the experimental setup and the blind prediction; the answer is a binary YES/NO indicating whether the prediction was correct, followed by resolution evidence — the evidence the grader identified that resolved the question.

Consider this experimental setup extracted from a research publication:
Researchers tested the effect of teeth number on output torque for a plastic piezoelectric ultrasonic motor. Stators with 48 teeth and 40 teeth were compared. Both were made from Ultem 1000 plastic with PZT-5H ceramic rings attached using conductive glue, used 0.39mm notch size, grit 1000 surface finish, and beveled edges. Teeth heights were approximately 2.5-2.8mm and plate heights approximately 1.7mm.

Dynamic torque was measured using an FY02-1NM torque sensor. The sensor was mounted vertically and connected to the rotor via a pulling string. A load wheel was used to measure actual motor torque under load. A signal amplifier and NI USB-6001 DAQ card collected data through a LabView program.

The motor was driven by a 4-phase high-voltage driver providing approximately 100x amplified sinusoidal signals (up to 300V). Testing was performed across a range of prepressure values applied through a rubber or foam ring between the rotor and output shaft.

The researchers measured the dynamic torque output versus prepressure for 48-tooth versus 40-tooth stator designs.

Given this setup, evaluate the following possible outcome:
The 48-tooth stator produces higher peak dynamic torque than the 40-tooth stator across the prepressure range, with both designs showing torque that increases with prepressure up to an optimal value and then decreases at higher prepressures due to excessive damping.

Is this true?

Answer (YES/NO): NO